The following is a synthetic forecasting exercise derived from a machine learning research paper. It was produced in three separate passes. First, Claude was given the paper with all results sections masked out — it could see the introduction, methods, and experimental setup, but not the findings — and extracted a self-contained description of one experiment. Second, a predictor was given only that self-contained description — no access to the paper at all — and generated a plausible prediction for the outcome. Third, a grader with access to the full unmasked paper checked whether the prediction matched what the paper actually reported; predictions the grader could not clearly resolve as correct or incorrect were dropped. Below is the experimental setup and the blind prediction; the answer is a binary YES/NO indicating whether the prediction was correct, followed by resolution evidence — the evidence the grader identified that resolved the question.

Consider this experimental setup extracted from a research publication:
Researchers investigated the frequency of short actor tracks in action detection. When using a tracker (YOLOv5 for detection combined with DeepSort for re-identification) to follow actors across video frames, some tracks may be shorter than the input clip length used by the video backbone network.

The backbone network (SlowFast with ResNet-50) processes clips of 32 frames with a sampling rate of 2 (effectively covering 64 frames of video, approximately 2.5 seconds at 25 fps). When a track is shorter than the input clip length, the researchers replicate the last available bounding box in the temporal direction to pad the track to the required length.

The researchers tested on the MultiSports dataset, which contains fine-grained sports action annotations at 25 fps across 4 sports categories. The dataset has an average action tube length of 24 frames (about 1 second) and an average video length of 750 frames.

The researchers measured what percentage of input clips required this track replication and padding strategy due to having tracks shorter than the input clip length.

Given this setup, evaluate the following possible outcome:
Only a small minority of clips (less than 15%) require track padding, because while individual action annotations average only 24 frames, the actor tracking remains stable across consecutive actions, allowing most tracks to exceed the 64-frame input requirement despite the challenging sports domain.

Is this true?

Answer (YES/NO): YES